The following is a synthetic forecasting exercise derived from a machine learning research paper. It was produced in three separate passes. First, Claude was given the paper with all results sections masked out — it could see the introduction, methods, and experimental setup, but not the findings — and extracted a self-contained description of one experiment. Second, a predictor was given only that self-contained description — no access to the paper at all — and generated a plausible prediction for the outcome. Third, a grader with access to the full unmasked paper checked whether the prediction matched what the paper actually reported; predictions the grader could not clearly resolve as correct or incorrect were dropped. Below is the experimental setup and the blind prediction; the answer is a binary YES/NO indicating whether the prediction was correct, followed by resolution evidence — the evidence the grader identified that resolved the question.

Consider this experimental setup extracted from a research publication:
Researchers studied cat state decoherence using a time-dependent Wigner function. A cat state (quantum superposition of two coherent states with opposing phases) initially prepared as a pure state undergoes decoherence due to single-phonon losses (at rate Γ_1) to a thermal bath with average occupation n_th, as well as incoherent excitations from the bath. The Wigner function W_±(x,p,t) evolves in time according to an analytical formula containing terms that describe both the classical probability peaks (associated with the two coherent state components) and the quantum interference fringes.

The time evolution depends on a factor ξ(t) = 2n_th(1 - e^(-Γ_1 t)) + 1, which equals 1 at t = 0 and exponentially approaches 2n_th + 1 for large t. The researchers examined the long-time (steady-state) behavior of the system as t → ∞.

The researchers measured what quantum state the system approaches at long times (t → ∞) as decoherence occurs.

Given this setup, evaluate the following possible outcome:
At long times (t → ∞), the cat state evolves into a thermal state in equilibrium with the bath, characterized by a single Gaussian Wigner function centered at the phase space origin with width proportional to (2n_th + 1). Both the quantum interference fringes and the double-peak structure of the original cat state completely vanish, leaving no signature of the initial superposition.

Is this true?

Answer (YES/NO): YES